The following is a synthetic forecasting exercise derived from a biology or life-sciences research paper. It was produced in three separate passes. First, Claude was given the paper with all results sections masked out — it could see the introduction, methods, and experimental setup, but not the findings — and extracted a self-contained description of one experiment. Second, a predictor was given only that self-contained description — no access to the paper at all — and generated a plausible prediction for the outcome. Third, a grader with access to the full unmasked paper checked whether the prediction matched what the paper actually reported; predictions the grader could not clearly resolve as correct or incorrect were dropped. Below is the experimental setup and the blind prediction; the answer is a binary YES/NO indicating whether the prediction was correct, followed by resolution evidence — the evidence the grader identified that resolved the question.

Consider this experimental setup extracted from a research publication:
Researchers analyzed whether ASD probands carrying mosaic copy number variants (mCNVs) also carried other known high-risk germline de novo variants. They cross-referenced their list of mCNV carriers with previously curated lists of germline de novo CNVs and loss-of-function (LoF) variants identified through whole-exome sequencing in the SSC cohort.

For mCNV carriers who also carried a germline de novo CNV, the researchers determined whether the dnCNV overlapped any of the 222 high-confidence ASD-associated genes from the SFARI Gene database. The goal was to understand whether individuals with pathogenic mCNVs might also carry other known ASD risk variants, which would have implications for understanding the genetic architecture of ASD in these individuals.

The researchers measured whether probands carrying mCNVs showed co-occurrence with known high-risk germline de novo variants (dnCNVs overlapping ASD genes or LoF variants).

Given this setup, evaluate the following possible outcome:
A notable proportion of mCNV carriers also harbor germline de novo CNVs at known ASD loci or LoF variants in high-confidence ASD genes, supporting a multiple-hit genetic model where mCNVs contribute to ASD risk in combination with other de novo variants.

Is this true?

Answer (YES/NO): NO